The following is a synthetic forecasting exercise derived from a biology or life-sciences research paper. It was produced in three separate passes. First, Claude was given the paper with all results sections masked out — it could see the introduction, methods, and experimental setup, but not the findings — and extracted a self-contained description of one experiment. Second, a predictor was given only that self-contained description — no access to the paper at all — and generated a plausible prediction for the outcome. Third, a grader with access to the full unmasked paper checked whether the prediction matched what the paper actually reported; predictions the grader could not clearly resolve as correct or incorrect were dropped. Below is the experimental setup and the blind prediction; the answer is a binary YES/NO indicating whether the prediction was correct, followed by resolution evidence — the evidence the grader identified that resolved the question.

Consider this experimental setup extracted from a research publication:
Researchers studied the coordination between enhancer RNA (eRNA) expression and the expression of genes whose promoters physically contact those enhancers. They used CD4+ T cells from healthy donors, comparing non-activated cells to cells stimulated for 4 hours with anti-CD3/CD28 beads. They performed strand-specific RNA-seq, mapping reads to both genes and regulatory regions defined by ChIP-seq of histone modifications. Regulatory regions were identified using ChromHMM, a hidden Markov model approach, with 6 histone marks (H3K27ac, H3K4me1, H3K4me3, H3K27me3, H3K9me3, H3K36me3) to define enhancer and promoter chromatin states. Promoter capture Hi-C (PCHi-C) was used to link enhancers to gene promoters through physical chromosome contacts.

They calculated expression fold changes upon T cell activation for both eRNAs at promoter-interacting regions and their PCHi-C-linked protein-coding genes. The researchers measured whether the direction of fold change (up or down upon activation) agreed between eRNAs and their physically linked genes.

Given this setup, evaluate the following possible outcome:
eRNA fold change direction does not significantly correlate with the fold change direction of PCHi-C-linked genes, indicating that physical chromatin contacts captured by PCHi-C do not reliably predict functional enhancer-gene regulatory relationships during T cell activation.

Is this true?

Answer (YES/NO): NO